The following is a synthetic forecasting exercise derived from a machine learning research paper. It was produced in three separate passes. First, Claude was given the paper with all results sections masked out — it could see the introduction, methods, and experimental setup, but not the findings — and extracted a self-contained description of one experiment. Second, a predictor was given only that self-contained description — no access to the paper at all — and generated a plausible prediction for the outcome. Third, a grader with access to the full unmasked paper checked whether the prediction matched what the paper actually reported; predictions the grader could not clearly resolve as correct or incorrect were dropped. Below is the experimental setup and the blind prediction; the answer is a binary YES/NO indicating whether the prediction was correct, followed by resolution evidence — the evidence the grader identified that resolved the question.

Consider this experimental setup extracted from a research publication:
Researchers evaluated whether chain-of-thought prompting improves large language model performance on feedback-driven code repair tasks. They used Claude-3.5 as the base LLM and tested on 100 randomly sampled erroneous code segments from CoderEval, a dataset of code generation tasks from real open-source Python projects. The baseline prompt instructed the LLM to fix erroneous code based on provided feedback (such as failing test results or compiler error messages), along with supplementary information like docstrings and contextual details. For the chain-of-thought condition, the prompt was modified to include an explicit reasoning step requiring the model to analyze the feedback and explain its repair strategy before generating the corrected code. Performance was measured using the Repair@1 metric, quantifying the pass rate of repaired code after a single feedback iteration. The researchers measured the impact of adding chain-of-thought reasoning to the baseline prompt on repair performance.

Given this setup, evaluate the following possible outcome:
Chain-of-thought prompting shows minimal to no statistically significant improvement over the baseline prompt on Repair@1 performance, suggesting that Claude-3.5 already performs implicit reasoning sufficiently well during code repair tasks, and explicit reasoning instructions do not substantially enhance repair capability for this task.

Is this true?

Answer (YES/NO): YES